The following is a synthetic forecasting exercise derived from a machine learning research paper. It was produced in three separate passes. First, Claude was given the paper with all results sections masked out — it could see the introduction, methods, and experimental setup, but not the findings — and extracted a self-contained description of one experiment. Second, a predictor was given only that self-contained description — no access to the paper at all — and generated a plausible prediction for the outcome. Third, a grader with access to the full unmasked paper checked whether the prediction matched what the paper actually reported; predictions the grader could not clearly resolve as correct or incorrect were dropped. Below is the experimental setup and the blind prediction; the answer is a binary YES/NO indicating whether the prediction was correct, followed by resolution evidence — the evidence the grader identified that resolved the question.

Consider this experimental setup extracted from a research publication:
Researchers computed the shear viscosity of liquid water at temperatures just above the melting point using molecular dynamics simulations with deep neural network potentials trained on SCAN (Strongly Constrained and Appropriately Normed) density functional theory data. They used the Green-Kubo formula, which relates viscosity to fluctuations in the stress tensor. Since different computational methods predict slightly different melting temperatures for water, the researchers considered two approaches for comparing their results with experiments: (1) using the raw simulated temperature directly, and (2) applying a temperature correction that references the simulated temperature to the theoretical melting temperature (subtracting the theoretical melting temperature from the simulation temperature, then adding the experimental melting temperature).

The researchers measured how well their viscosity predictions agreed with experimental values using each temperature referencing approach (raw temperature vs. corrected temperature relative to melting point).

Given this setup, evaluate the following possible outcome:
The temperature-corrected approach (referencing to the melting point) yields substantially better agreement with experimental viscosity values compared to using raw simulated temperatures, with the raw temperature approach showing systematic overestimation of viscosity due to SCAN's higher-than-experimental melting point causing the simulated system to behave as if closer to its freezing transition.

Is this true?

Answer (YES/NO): YES